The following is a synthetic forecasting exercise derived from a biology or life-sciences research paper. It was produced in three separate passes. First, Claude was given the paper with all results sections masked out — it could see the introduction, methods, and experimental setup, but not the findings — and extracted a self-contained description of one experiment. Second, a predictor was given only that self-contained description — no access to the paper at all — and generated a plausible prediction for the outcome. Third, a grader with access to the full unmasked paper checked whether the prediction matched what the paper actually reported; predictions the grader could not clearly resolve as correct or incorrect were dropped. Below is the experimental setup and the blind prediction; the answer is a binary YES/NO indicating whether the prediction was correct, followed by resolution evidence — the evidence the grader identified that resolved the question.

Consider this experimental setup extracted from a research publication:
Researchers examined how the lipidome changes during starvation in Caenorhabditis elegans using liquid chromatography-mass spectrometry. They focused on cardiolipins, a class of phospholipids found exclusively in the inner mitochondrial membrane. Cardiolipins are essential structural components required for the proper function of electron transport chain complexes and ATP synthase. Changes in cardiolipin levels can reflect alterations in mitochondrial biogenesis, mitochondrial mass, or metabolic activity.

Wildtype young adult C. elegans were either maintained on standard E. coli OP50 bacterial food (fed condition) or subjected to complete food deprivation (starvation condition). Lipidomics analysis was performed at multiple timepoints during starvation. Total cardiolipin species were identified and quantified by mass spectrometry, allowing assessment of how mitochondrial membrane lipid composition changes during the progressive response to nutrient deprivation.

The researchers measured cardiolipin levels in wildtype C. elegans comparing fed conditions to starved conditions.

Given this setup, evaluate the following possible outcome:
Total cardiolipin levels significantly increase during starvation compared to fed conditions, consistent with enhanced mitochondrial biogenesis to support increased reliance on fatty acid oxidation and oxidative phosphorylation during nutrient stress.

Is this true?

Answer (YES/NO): YES